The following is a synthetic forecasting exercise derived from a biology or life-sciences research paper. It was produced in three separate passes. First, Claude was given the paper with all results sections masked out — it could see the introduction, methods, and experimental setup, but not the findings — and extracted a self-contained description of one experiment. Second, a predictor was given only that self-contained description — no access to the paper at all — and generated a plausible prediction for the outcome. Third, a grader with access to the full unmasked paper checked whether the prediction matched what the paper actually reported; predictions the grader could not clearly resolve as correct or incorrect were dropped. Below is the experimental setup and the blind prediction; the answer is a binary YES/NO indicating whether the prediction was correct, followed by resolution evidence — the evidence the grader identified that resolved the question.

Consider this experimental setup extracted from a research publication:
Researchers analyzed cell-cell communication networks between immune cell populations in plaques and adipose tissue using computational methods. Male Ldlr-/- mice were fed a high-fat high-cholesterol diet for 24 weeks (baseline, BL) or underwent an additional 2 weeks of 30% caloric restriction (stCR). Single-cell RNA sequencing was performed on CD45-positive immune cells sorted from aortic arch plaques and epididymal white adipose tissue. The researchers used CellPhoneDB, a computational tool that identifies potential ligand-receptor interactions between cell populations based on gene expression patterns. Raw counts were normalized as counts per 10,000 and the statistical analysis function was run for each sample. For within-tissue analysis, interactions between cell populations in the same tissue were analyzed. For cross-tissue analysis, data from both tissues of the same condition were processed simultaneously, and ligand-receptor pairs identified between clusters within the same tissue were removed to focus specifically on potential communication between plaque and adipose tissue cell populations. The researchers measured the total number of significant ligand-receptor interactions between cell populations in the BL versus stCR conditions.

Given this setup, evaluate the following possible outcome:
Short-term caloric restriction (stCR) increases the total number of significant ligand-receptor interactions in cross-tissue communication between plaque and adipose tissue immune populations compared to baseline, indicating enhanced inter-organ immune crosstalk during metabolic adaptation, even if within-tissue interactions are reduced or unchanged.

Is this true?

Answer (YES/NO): NO